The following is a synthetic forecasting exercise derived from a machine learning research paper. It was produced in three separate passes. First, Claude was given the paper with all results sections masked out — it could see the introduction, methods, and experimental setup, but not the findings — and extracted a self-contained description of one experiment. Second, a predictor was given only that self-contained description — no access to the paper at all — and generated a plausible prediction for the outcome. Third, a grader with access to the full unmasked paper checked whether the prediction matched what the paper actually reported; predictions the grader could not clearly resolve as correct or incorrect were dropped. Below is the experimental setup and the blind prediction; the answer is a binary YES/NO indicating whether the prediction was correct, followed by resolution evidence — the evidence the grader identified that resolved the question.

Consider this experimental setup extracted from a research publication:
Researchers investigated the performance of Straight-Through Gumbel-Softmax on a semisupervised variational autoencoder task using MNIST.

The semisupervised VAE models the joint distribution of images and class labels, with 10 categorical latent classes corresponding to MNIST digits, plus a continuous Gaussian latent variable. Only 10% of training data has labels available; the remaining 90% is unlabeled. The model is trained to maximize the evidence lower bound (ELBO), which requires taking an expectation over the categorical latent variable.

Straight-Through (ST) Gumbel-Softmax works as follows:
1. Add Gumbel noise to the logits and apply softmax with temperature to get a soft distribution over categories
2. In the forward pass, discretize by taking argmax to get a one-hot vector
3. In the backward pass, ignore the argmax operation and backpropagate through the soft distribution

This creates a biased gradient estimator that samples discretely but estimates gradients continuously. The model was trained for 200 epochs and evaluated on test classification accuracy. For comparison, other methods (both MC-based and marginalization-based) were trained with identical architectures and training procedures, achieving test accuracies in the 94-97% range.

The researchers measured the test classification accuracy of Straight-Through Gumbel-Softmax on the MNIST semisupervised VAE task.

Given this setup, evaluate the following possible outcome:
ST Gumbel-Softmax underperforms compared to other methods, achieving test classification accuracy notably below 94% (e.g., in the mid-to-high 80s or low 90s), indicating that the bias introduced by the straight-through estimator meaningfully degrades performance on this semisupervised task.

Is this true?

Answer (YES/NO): YES